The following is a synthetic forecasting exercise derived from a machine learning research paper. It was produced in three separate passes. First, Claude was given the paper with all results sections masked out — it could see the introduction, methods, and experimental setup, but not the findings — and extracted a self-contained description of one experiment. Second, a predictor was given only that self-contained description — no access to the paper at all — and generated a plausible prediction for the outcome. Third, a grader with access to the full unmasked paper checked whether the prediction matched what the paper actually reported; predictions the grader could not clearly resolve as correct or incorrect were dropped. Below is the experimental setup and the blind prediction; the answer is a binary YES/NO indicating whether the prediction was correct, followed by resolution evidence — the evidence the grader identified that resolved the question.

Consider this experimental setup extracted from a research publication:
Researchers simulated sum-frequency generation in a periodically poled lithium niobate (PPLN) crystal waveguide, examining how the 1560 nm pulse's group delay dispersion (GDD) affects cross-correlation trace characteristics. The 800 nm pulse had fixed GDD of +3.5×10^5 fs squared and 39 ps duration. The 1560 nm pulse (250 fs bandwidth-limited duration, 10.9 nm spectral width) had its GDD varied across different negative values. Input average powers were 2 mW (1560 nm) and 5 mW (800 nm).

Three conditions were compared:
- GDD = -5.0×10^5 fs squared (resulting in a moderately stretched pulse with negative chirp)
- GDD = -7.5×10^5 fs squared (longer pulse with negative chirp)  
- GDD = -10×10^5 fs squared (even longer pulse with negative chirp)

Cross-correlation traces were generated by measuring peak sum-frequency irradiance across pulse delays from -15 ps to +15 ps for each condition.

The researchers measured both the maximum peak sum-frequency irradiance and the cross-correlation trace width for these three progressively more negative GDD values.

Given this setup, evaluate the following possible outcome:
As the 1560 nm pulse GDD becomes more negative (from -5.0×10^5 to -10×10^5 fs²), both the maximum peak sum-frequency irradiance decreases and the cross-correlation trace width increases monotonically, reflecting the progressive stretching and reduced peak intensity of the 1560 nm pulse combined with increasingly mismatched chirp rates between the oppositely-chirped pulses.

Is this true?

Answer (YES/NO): NO